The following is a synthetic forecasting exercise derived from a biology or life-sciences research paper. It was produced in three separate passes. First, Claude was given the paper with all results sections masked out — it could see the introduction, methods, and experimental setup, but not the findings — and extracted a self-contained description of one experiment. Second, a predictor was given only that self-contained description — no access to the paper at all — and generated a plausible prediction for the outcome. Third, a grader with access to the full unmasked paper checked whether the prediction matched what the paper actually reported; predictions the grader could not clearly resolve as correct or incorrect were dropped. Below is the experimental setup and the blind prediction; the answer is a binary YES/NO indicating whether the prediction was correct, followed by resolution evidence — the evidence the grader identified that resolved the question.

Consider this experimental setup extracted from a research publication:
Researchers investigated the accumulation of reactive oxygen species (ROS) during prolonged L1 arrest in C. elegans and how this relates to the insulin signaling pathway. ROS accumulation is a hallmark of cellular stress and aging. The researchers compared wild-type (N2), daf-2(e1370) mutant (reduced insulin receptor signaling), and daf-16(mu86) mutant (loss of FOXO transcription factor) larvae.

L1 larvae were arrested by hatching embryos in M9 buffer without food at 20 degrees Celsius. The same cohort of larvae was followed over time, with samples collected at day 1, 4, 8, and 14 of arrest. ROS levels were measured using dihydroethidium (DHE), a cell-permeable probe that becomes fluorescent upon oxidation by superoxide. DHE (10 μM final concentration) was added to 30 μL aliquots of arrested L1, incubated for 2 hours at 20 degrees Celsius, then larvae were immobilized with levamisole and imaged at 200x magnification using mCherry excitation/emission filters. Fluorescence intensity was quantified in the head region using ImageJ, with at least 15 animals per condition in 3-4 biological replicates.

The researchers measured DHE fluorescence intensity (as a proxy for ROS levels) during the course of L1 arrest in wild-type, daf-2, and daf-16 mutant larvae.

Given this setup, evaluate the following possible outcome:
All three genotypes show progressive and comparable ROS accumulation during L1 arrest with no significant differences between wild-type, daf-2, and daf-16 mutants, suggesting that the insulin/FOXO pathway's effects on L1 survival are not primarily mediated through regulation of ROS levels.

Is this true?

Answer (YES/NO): NO